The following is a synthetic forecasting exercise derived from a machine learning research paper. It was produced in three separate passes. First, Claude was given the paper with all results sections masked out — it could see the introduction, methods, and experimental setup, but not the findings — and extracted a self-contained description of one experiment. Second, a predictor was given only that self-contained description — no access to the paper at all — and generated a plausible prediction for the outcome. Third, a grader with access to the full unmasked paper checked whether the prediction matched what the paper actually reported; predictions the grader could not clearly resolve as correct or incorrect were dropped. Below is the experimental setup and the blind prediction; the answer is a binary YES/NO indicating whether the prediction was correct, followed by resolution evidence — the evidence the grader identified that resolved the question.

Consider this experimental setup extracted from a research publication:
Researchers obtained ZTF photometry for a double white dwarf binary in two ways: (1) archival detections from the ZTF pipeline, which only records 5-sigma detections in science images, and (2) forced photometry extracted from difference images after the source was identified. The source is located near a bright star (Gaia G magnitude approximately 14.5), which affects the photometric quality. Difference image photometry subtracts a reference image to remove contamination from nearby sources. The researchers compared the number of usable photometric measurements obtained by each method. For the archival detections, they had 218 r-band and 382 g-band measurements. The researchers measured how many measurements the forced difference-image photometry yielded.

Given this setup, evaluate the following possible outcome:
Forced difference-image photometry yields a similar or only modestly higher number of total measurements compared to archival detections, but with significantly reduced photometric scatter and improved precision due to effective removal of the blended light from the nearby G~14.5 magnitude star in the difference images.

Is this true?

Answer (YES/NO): NO